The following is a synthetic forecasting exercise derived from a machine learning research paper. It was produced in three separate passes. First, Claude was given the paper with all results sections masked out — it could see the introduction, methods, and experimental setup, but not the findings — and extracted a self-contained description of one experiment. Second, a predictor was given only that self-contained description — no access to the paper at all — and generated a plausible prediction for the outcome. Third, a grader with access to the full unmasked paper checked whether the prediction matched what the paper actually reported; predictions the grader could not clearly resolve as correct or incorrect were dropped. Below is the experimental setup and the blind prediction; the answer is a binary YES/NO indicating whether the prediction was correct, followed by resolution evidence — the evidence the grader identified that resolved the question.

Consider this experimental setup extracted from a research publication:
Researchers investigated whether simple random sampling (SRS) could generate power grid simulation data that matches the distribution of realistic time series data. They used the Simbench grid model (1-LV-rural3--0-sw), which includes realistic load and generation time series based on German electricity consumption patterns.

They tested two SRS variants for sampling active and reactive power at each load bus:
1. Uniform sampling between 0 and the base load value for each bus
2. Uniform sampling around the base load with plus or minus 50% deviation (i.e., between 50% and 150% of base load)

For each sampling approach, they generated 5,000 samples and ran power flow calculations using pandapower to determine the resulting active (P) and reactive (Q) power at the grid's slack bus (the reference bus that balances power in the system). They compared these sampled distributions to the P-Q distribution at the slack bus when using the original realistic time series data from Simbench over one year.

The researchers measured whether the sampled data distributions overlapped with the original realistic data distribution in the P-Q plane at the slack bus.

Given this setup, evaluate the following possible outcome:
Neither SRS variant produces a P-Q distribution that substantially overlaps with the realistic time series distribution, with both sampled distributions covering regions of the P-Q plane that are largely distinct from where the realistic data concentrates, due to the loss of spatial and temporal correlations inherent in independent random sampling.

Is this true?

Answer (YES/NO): YES